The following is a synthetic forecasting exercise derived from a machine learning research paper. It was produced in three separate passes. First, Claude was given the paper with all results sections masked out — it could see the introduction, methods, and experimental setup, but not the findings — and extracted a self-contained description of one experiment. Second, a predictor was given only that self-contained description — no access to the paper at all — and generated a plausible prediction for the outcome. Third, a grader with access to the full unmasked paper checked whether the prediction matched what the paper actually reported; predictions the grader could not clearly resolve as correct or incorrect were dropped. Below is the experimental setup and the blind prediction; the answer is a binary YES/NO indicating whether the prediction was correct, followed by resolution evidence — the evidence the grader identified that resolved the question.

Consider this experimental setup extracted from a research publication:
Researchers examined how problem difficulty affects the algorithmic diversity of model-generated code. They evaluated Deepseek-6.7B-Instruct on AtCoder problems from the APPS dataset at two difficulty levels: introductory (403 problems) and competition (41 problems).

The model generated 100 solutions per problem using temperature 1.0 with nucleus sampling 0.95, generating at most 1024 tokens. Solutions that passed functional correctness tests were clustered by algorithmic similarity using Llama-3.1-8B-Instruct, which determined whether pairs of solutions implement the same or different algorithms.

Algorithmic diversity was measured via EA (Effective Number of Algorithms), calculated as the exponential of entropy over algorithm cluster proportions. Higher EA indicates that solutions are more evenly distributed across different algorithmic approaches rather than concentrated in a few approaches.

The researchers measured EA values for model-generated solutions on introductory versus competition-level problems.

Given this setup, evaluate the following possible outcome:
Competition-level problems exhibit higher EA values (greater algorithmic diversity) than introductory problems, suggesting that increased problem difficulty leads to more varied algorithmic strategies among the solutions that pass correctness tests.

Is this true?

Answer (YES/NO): NO